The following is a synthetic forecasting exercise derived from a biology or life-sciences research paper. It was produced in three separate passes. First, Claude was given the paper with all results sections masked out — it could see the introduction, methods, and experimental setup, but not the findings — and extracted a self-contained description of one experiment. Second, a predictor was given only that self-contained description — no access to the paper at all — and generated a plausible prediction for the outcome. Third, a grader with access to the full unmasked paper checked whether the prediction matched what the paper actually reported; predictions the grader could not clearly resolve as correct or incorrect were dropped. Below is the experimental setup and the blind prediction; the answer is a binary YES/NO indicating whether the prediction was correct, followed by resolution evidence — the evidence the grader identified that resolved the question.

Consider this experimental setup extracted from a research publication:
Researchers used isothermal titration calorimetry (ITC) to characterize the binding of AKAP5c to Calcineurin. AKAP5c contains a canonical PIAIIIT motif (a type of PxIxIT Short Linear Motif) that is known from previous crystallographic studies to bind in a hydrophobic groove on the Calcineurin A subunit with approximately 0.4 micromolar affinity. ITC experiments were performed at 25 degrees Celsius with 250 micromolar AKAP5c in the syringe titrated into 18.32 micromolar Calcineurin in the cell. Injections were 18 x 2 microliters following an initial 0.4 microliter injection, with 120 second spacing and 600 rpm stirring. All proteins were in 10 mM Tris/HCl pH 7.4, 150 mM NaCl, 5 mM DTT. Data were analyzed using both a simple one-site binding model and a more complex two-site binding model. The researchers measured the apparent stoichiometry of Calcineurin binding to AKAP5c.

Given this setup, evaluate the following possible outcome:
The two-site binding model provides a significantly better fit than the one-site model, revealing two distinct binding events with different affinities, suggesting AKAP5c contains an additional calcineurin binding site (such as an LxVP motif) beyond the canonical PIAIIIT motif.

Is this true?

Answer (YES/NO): NO